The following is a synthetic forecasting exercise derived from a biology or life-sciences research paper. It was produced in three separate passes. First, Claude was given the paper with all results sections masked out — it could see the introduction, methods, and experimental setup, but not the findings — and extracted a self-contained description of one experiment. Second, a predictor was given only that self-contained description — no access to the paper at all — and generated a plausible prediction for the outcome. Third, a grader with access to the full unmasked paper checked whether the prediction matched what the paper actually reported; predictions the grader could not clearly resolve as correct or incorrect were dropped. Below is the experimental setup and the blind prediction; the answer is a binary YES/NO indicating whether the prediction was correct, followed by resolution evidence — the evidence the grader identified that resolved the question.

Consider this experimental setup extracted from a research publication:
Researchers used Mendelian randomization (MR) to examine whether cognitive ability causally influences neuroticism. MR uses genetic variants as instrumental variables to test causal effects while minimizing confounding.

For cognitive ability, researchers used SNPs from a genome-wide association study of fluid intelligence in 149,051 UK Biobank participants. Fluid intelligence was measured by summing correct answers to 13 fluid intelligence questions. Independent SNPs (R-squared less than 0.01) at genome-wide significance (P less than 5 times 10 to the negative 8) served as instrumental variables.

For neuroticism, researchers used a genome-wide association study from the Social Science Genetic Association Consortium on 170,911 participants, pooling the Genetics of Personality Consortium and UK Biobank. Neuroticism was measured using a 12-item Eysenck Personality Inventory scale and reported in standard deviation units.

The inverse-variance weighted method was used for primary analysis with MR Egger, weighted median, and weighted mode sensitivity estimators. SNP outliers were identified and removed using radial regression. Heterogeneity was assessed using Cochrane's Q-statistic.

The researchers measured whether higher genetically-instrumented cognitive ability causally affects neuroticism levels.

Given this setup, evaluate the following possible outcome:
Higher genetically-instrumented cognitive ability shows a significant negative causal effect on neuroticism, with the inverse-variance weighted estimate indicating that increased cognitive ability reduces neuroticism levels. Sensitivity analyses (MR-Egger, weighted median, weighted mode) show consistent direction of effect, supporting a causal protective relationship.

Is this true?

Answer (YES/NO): YES